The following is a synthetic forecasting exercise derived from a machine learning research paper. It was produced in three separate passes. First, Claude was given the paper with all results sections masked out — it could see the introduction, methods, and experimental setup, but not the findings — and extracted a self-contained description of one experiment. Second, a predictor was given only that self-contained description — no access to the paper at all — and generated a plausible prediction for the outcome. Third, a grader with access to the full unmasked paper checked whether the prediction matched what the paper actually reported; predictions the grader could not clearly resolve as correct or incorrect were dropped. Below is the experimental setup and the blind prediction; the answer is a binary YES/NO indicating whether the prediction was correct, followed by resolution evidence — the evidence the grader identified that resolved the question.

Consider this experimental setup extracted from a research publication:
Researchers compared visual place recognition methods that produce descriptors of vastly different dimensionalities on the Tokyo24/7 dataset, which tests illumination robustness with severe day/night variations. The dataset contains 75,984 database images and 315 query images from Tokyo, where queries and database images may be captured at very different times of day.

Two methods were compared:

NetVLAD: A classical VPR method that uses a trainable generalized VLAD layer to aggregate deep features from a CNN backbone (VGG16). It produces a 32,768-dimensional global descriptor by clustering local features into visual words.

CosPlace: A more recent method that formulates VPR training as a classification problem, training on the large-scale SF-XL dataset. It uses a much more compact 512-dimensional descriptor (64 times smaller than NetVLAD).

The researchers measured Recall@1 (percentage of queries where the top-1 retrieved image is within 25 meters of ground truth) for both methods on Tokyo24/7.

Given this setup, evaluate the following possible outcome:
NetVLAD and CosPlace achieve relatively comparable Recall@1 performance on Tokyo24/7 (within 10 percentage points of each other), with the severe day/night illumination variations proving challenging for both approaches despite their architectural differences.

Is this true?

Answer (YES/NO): NO